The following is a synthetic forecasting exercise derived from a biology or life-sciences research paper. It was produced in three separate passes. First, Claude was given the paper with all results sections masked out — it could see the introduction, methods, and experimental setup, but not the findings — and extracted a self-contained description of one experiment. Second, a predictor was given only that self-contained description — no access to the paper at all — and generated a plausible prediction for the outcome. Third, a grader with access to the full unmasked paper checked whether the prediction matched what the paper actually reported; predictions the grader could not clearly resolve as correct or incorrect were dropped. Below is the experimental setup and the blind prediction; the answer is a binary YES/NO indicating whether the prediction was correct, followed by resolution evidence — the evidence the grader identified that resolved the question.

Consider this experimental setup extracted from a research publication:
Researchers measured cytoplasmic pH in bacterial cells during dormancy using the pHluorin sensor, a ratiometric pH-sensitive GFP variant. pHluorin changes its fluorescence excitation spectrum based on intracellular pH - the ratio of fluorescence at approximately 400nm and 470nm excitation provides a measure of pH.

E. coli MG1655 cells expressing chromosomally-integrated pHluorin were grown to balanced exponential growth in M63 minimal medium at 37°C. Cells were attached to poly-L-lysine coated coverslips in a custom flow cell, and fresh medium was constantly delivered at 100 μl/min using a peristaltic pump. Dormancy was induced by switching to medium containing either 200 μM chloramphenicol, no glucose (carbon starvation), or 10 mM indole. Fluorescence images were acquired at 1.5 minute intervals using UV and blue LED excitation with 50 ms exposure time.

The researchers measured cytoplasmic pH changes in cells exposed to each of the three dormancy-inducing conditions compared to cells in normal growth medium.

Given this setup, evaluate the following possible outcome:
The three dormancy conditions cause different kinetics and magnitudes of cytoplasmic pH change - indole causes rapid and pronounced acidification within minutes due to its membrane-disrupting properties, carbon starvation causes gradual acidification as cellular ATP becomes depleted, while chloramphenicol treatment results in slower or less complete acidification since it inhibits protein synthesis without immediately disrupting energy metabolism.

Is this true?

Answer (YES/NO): NO